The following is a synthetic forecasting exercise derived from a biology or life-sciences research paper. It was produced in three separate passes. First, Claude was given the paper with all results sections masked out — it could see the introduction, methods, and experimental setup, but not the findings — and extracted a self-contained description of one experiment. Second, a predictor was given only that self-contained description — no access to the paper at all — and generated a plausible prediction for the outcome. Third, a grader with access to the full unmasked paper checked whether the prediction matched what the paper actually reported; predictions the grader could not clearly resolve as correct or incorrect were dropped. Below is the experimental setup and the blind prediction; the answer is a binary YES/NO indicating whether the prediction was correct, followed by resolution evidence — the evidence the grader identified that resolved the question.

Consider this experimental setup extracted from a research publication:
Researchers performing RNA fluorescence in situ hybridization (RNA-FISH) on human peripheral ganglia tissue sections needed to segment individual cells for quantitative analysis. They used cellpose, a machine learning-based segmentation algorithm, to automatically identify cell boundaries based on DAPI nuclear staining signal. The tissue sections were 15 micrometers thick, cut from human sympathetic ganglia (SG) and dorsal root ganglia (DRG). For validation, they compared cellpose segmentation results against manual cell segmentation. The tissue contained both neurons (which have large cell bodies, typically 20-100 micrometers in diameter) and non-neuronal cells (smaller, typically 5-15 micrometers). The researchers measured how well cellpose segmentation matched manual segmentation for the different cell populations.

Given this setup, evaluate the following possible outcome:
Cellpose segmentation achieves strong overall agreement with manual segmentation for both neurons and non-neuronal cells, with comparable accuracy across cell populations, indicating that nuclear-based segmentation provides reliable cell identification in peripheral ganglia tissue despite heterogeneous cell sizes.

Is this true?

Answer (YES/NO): NO